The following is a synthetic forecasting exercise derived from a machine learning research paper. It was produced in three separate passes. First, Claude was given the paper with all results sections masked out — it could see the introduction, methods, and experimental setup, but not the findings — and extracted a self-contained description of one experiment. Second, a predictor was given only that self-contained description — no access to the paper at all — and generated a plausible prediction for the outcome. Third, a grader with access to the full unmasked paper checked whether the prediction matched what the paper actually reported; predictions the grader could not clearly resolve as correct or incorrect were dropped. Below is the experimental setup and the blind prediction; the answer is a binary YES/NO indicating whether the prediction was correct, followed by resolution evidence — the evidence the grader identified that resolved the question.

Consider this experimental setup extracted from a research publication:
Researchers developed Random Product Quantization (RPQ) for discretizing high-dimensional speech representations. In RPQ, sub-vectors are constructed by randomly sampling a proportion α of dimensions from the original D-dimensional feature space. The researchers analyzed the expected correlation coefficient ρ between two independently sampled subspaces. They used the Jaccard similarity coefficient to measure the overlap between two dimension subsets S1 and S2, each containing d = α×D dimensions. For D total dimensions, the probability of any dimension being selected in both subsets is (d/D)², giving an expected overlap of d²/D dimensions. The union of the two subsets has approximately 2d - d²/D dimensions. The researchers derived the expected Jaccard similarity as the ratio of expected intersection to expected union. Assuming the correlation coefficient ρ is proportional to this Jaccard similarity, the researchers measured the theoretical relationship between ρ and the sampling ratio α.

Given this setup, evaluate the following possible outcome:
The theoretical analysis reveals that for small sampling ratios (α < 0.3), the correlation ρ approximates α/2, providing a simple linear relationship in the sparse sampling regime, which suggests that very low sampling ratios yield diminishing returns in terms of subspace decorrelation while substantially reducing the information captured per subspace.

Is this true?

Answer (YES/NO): NO